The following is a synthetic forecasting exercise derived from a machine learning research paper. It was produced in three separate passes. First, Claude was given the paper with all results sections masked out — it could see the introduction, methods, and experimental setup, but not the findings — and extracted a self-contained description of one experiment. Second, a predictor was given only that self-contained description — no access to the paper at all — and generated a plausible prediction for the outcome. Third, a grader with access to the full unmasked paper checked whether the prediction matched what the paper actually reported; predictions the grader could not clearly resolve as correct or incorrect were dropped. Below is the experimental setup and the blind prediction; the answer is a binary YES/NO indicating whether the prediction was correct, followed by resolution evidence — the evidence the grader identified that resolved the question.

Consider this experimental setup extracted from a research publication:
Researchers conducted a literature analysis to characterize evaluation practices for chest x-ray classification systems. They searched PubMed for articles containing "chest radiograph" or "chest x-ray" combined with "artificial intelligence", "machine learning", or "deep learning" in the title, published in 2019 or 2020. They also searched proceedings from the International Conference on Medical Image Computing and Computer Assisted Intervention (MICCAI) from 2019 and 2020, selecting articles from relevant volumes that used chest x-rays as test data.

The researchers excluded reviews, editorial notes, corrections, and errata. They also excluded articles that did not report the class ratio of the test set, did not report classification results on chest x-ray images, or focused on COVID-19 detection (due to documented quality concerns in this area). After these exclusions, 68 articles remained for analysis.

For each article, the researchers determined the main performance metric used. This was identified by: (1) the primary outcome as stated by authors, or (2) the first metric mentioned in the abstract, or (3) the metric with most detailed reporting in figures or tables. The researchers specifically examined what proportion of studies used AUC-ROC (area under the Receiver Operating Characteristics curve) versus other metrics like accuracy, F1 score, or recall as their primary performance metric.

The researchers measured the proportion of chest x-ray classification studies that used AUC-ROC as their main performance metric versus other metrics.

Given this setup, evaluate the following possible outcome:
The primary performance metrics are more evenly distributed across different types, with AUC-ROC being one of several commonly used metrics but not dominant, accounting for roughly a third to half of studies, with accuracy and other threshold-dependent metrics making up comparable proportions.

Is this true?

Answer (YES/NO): NO